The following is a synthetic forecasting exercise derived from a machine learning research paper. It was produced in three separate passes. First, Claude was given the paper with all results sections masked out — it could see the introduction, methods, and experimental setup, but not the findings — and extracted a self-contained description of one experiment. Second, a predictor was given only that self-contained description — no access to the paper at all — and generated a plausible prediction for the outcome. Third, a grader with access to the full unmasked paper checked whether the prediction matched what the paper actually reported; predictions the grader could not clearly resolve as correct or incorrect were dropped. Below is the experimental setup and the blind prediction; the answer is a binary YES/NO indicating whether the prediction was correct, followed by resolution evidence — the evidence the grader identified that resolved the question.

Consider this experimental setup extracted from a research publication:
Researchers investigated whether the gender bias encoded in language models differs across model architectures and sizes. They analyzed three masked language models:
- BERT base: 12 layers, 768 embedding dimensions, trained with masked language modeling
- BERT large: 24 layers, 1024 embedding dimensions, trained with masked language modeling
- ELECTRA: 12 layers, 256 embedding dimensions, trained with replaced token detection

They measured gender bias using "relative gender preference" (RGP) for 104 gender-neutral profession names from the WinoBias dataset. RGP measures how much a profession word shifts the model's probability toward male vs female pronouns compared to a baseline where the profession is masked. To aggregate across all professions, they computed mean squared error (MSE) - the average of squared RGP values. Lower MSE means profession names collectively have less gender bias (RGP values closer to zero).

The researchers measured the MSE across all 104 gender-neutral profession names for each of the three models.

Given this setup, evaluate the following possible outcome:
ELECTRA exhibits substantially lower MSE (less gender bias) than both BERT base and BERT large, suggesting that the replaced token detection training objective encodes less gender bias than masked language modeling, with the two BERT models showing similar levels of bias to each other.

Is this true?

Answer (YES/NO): NO